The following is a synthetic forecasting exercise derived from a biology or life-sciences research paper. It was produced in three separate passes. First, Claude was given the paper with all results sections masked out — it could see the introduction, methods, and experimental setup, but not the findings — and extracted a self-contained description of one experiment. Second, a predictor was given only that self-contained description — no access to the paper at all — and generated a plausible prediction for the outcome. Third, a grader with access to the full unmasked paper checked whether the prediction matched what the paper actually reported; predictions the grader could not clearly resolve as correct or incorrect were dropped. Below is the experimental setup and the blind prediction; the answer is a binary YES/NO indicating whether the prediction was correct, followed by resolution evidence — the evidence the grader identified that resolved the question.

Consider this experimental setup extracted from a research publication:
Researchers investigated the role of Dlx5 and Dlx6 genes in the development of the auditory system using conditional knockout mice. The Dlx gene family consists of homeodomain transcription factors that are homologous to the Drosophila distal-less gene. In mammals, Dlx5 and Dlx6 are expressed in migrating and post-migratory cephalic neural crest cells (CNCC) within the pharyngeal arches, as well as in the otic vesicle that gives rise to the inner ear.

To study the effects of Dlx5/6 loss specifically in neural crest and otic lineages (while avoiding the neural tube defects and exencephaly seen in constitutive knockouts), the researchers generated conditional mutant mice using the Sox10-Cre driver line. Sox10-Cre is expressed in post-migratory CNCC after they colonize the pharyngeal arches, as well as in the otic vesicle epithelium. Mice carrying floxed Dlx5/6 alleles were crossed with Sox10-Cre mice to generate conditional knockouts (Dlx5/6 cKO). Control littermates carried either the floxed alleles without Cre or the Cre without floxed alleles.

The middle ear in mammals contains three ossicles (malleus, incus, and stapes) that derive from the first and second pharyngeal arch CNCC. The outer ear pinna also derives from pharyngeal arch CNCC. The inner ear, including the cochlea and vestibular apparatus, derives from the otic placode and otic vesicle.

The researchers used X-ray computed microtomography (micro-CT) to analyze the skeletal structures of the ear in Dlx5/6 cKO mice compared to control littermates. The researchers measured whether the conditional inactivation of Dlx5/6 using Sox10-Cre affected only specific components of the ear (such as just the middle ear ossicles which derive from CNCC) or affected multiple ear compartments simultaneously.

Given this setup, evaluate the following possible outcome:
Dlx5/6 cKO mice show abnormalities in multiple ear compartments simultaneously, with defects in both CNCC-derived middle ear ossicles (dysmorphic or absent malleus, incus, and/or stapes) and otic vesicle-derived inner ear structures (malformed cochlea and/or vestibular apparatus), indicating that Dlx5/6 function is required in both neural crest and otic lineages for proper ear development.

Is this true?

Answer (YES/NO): YES